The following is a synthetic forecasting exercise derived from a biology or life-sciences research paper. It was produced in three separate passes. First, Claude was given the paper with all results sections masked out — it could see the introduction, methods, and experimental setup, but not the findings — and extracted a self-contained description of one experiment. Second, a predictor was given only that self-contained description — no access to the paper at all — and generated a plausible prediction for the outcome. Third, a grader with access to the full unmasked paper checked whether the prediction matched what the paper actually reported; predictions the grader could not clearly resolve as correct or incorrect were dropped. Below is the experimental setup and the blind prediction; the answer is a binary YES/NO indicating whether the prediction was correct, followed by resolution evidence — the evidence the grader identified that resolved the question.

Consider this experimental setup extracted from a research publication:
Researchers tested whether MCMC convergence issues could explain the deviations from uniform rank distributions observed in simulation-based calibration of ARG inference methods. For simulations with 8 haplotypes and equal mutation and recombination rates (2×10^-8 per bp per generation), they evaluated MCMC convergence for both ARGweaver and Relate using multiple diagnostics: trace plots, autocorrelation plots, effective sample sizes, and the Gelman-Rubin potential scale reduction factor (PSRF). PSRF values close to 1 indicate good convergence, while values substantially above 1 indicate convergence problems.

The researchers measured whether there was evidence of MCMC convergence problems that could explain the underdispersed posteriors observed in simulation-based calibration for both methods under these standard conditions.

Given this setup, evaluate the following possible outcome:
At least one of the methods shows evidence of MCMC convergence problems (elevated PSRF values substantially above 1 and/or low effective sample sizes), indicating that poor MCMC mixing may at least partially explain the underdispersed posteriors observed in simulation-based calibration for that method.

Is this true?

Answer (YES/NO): NO